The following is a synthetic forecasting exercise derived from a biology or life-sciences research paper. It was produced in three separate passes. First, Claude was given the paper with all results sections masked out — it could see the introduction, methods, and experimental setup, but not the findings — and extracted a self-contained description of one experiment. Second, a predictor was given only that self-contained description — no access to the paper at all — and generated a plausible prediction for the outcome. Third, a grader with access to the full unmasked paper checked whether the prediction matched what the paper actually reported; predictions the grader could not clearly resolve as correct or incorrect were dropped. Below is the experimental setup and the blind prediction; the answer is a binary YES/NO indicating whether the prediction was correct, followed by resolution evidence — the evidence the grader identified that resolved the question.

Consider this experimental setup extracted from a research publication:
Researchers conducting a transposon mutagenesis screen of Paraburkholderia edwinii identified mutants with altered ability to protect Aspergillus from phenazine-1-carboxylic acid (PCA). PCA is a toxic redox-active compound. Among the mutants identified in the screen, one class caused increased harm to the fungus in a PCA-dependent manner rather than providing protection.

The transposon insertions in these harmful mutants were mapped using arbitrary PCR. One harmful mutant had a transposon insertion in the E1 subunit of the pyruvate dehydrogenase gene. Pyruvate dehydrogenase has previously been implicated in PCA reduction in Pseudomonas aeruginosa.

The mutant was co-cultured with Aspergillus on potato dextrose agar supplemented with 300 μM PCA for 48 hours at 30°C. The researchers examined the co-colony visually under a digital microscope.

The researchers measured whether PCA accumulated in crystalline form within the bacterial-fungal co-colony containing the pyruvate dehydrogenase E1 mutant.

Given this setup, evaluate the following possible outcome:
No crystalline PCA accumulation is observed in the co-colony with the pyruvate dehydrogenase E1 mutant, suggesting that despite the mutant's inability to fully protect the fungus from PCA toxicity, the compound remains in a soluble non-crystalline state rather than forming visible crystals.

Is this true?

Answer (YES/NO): NO